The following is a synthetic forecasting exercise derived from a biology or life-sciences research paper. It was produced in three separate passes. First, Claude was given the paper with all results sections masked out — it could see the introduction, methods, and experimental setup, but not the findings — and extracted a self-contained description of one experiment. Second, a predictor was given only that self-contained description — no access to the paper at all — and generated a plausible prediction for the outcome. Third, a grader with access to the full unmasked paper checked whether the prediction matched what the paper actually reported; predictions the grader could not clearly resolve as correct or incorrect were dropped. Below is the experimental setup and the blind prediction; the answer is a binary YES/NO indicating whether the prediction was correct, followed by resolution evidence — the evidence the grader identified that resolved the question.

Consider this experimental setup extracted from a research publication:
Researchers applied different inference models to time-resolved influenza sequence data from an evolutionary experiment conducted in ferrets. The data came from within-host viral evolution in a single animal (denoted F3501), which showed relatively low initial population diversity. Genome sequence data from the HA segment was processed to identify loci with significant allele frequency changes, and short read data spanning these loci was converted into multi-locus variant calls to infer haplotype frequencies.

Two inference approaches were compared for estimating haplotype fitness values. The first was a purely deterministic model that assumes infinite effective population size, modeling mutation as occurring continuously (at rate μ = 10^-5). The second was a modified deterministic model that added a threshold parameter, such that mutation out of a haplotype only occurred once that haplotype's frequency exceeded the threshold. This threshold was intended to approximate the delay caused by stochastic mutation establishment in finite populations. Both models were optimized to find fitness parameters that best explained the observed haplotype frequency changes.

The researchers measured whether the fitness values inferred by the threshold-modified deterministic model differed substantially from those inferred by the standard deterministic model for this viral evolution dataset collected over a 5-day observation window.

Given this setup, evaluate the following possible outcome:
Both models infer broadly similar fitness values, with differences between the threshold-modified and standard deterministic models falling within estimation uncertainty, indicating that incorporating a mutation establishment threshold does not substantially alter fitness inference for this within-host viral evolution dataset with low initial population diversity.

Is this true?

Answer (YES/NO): YES